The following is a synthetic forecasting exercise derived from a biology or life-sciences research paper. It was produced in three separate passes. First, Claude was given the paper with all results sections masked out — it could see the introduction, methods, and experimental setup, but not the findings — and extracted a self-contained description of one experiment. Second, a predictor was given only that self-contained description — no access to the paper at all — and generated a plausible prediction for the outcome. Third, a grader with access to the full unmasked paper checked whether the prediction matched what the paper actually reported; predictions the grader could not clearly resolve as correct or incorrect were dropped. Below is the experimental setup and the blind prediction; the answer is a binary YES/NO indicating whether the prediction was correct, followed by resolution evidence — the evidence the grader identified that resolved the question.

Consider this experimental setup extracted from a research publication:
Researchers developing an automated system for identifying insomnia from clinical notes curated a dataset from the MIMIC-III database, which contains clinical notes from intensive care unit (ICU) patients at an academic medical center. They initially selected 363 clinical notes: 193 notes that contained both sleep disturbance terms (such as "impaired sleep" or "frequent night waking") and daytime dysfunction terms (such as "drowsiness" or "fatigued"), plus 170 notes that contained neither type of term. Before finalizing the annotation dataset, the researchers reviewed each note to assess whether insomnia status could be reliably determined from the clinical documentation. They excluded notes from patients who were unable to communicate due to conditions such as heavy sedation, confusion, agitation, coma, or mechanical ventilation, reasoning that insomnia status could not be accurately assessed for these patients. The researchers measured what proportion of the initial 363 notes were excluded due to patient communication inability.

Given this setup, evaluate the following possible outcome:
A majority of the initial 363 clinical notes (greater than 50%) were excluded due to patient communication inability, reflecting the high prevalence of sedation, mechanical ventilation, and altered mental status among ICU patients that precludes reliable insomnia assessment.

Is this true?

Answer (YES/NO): NO